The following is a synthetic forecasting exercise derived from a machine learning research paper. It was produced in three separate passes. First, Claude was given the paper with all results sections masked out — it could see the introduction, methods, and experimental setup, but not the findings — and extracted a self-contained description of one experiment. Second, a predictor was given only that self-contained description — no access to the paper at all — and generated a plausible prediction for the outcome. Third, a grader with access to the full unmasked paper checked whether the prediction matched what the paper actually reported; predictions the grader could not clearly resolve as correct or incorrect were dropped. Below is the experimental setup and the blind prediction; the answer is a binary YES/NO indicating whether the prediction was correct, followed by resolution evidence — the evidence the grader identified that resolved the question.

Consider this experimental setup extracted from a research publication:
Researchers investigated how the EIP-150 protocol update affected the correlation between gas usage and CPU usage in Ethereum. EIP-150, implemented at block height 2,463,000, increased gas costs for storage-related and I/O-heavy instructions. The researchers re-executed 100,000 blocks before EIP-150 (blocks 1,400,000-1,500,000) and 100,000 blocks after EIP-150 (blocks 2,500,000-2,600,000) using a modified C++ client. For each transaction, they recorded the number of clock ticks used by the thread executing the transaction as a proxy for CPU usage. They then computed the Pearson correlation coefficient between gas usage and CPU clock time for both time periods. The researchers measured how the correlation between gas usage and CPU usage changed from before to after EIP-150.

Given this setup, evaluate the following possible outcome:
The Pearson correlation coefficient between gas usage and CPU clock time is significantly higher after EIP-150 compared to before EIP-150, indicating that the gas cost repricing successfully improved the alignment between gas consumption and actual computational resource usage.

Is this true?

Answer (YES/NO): NO